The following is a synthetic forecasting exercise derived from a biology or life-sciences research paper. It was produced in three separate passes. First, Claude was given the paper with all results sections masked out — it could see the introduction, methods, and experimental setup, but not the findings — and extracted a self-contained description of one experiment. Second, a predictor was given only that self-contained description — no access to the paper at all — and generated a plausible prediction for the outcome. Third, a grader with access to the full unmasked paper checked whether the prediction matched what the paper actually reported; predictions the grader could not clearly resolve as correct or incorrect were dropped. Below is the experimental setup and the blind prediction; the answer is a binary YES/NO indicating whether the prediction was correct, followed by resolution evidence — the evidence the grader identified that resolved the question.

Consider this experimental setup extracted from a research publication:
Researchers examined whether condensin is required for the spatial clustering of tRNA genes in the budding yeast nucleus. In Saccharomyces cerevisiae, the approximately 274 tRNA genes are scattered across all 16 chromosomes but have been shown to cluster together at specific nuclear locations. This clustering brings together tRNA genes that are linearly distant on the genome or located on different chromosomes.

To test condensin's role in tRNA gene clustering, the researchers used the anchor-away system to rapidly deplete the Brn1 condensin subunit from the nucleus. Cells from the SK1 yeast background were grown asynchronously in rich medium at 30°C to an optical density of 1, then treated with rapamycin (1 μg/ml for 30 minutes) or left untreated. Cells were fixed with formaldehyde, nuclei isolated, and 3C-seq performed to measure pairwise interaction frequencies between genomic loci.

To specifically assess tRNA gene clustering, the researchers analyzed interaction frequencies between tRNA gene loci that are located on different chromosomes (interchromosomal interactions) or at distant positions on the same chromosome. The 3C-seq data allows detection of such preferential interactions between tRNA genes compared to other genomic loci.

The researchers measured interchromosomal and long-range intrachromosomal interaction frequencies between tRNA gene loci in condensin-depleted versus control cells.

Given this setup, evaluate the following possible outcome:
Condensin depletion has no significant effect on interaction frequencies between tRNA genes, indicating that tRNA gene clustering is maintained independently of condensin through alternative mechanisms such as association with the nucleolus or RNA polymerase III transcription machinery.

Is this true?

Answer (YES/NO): NO